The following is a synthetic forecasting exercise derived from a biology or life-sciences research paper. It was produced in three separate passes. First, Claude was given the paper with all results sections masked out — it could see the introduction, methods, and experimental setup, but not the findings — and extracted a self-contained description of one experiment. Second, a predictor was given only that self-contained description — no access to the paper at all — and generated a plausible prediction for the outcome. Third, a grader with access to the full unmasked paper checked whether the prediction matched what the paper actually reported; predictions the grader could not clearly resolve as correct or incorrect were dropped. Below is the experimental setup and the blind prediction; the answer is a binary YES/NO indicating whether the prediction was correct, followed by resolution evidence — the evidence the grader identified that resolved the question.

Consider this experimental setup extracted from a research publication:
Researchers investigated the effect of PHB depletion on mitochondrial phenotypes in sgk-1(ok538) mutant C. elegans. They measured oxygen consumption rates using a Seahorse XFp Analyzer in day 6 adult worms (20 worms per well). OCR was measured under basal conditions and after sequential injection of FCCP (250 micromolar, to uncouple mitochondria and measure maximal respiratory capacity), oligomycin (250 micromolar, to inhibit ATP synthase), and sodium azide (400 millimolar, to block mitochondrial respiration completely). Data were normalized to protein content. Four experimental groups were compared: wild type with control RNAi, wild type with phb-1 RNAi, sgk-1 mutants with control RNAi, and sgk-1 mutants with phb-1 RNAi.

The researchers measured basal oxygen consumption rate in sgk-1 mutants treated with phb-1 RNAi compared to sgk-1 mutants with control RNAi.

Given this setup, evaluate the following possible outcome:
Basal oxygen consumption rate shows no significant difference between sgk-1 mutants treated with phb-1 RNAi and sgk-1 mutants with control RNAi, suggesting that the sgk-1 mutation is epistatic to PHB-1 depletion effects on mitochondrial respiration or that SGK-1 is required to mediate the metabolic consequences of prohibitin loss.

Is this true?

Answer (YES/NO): NO